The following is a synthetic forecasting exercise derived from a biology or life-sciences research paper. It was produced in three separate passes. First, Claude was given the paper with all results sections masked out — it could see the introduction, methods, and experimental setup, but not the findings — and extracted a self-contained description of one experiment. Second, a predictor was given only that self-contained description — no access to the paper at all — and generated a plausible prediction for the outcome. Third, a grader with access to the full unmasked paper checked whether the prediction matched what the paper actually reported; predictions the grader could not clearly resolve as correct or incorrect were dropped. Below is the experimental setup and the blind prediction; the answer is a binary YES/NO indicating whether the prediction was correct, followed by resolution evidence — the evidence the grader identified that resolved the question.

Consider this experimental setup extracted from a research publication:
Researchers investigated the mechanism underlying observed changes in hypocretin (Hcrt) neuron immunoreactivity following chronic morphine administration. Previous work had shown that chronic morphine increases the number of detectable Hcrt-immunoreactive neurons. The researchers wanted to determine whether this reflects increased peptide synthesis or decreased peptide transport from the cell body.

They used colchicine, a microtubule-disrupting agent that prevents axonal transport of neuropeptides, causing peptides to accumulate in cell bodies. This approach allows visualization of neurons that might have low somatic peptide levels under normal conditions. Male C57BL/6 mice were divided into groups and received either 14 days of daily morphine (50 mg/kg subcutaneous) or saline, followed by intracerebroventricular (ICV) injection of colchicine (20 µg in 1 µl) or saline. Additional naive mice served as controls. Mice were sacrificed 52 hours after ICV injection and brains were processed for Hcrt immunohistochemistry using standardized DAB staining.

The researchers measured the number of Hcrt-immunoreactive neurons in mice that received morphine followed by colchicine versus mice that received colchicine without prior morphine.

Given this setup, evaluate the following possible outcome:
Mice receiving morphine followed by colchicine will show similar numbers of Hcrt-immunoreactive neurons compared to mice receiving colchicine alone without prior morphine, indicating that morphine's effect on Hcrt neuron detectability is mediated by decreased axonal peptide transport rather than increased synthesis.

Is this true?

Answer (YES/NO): YES